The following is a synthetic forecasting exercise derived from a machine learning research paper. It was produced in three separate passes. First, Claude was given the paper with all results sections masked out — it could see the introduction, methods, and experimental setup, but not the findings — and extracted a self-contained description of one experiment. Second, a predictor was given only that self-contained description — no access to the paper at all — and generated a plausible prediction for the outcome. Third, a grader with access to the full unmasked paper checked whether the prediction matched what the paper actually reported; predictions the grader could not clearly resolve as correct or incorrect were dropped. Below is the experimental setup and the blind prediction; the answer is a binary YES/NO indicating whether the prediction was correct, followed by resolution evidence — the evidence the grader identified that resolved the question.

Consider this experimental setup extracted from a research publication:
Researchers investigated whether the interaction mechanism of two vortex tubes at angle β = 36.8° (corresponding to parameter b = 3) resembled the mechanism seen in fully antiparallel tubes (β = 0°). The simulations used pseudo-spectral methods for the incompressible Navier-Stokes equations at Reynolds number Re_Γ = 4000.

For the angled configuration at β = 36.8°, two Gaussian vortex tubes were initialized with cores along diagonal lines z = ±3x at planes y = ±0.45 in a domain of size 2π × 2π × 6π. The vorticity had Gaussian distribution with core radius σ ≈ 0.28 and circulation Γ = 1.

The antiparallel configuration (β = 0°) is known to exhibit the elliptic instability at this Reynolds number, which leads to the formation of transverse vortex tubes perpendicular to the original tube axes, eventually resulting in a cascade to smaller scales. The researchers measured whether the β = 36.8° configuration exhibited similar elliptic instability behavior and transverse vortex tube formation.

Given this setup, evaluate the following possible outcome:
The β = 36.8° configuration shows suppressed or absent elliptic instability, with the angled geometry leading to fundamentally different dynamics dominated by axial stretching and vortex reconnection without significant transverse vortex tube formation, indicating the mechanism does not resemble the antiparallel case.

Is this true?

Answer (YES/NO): NO